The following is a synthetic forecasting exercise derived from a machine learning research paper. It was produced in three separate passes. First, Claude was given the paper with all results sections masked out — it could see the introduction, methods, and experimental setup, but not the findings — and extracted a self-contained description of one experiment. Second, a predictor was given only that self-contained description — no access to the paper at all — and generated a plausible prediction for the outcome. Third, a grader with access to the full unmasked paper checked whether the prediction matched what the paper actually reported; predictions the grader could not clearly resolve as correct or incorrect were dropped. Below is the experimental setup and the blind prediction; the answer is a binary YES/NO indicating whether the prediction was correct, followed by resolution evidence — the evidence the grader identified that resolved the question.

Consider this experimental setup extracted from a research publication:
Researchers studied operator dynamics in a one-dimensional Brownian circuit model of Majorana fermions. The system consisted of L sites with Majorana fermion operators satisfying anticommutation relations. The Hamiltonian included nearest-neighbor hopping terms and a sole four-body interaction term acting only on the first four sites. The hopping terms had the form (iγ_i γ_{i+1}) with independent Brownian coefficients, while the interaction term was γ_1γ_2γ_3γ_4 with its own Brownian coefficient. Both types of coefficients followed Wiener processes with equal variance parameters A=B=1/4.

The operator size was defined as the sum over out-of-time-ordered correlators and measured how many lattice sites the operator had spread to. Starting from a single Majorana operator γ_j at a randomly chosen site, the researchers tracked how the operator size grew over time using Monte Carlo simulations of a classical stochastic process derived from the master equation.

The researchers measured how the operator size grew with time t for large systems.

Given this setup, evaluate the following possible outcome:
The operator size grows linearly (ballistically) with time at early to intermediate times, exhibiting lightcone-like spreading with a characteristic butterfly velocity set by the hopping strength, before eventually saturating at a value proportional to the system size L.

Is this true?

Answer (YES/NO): NO